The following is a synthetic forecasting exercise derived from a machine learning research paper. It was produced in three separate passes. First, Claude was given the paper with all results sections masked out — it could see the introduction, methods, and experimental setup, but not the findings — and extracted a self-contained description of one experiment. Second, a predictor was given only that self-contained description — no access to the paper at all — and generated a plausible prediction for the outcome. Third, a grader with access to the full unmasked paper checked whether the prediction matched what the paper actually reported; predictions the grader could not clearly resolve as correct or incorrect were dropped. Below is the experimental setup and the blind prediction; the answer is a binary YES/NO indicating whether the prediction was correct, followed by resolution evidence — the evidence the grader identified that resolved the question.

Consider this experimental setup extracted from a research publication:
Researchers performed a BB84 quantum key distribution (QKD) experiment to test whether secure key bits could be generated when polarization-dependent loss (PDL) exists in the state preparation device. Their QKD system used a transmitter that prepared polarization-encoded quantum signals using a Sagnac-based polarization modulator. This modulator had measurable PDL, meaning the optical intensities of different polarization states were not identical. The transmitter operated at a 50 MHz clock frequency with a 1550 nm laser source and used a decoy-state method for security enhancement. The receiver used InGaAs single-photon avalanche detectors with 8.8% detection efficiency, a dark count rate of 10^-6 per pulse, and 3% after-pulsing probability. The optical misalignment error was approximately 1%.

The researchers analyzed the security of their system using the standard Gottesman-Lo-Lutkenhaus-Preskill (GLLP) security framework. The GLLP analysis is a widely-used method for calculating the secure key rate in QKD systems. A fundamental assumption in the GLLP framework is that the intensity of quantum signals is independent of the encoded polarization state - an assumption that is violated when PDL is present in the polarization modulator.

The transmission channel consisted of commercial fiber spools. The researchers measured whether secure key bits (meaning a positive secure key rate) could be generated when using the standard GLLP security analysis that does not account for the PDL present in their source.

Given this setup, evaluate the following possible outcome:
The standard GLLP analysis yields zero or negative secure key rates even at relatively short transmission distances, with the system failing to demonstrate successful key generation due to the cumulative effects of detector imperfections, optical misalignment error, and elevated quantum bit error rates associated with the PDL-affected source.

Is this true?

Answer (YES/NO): NO